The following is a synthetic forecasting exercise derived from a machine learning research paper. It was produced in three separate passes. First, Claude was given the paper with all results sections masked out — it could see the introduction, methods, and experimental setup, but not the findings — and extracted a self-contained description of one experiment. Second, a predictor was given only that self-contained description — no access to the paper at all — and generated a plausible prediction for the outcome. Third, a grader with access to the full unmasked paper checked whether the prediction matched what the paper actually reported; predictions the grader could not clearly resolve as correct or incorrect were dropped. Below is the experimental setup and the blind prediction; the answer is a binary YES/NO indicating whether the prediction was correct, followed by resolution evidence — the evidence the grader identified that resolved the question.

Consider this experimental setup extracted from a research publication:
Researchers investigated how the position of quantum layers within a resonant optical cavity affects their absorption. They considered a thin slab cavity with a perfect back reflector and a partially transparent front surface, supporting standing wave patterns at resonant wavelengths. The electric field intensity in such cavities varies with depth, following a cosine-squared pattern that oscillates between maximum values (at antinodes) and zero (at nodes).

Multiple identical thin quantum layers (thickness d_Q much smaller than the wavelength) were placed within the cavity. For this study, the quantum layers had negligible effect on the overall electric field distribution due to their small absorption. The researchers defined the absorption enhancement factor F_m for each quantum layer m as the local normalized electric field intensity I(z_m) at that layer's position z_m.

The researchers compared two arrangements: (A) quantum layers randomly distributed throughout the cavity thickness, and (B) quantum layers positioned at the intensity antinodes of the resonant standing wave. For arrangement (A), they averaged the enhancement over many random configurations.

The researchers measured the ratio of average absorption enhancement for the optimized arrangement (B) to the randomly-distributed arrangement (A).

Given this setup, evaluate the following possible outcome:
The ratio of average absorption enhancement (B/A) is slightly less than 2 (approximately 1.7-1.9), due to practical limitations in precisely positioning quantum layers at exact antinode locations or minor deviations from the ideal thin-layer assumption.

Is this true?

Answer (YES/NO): NO